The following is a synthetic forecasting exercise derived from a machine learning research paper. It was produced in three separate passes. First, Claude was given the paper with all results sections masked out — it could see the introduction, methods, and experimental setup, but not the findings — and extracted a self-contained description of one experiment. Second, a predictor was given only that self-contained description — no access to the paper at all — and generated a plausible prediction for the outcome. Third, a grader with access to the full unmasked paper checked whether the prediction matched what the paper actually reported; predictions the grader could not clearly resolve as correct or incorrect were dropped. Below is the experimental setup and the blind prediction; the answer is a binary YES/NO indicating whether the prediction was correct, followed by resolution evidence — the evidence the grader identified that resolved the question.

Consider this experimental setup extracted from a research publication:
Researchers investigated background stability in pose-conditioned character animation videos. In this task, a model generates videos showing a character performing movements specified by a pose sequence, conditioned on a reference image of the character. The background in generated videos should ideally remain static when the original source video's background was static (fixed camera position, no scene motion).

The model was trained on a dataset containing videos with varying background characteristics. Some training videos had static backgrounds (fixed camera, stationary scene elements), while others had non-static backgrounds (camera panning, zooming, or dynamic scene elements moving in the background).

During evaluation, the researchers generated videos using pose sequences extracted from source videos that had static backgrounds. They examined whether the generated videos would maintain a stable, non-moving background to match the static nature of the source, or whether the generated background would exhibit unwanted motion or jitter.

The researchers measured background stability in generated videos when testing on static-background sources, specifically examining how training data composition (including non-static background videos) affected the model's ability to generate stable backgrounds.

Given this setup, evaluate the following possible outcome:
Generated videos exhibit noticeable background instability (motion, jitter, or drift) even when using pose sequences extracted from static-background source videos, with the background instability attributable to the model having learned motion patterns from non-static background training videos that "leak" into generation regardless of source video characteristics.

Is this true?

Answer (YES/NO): YES